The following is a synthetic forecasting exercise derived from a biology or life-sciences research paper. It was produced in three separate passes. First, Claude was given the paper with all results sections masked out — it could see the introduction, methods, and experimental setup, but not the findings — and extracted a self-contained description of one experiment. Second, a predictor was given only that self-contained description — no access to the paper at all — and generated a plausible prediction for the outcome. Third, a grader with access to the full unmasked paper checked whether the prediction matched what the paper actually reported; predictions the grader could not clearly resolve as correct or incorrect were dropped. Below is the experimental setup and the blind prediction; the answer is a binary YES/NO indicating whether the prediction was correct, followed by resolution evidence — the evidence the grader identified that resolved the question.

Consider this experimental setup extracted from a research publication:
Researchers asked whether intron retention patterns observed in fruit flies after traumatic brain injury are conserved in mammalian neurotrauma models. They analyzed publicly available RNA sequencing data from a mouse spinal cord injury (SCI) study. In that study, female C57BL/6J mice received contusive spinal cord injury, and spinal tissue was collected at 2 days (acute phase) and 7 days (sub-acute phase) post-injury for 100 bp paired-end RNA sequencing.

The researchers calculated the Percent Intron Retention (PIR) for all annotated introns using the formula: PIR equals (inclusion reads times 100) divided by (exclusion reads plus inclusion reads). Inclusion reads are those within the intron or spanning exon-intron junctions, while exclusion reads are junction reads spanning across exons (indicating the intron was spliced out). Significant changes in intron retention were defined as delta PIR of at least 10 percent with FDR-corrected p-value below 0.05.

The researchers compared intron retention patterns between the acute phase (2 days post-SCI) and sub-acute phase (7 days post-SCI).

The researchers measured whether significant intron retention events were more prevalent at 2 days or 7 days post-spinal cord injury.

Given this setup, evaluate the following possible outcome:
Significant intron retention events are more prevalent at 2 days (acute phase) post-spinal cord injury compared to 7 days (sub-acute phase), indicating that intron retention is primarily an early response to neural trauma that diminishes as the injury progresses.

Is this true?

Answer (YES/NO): NO